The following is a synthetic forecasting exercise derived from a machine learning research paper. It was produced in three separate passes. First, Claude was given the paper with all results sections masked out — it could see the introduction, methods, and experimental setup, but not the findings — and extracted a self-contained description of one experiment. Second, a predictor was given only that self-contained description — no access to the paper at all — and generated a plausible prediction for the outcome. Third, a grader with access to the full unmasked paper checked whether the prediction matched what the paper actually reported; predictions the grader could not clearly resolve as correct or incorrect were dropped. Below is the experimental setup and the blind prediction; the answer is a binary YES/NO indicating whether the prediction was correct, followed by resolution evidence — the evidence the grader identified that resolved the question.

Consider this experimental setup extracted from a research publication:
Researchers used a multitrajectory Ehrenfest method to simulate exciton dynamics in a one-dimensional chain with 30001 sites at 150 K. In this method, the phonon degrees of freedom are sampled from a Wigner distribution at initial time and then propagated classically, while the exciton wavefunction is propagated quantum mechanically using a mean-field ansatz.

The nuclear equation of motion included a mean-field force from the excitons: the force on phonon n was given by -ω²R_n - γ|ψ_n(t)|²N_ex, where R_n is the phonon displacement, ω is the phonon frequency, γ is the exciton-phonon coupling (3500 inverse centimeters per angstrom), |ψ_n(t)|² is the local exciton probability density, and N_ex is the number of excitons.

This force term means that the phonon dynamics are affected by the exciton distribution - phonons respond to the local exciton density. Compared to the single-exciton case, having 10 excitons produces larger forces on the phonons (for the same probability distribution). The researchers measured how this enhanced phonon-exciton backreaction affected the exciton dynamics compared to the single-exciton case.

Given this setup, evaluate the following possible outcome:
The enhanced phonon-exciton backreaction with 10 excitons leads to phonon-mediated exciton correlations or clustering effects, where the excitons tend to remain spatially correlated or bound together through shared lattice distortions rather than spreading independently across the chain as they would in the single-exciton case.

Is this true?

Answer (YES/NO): NO